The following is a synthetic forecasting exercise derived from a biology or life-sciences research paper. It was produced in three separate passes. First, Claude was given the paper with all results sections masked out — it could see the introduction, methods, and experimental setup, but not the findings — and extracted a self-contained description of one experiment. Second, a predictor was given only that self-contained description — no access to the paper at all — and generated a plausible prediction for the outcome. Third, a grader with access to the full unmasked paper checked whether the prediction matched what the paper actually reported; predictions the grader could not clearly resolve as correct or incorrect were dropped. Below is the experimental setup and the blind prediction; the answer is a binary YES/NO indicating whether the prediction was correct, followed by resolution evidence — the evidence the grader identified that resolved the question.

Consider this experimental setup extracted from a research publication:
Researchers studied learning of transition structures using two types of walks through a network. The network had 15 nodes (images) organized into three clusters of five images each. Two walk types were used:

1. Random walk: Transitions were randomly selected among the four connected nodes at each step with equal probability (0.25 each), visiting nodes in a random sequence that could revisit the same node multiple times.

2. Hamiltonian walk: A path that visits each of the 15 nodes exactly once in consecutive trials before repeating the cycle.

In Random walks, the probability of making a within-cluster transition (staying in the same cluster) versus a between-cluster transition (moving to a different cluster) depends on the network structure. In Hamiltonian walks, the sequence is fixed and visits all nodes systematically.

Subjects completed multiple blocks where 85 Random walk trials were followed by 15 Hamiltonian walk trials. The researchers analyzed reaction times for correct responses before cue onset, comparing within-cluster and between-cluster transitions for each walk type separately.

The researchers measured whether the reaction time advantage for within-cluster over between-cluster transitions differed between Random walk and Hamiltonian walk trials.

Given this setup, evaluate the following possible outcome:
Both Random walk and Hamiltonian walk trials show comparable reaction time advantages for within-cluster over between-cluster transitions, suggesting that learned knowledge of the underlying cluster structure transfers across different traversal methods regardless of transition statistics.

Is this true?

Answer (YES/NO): YES